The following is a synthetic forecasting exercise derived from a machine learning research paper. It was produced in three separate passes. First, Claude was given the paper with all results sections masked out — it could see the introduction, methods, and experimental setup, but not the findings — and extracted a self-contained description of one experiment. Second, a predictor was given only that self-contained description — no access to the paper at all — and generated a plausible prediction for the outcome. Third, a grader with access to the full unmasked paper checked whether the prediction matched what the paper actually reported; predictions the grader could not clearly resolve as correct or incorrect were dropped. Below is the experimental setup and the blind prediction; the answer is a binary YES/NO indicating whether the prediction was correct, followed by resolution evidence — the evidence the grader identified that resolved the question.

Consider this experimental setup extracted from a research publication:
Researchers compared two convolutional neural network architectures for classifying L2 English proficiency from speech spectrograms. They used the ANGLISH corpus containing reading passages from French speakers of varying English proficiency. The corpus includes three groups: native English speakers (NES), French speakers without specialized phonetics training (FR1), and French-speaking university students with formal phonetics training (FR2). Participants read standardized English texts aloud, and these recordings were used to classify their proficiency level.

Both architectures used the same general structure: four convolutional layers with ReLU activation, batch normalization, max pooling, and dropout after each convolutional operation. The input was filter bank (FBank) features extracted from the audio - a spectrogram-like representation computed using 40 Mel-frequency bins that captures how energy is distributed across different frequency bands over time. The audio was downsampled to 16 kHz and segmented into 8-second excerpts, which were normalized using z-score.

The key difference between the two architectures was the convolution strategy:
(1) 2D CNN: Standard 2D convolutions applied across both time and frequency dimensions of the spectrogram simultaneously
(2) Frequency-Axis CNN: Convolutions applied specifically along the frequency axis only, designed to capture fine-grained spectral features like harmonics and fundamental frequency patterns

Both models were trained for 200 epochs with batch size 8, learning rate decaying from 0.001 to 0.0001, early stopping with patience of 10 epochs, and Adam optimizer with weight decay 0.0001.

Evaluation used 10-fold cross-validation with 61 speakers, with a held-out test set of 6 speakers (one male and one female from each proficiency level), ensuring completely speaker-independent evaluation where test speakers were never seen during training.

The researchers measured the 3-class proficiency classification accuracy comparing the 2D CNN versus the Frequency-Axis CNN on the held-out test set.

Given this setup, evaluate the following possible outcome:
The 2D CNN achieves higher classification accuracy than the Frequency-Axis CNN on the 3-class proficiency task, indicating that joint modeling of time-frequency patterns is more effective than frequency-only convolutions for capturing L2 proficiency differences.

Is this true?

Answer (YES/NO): NO